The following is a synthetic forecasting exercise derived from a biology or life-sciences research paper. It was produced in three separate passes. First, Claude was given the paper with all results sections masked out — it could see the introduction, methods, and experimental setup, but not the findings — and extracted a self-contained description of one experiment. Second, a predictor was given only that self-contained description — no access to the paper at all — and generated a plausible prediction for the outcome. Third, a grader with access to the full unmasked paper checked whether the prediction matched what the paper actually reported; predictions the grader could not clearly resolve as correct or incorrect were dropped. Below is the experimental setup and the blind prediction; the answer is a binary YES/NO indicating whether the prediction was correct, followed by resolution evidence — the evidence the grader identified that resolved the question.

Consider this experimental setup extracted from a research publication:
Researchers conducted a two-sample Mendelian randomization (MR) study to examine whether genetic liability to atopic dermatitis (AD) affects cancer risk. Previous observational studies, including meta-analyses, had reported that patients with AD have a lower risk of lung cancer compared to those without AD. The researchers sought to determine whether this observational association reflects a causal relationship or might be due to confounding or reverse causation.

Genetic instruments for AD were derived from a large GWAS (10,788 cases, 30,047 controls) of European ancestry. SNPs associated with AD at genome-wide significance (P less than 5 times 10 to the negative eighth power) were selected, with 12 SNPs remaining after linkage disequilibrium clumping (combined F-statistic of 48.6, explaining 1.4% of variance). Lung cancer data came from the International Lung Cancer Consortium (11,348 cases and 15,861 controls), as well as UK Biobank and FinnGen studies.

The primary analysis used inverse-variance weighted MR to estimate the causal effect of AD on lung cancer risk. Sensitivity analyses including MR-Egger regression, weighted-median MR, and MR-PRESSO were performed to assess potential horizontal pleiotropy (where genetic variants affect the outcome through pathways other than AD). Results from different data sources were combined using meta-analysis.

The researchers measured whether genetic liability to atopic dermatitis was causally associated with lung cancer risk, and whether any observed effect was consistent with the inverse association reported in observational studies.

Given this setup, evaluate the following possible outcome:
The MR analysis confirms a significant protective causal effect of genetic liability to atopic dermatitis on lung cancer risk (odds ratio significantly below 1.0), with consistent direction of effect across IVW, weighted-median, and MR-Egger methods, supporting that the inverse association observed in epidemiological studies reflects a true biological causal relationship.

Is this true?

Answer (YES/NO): NO